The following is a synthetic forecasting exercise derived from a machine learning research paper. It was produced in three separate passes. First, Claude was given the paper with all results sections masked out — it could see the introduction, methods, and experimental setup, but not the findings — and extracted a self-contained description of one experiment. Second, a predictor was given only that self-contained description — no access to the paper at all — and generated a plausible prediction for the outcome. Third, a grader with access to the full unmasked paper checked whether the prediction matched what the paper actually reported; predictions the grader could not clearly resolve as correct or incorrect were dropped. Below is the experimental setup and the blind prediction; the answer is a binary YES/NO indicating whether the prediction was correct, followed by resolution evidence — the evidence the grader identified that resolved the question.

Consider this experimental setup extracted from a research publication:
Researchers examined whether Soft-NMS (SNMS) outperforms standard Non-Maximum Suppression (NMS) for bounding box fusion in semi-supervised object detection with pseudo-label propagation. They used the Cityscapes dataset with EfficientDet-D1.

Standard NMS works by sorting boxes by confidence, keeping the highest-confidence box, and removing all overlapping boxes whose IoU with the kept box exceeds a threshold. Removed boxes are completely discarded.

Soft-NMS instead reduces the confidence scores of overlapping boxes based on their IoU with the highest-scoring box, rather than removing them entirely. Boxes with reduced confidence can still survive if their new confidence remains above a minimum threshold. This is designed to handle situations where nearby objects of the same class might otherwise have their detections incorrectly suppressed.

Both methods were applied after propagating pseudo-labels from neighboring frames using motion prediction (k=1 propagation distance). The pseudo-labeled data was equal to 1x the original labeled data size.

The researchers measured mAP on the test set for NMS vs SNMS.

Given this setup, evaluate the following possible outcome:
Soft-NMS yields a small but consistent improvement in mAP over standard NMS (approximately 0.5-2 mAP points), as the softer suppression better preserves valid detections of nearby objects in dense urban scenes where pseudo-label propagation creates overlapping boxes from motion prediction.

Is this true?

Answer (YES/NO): NO